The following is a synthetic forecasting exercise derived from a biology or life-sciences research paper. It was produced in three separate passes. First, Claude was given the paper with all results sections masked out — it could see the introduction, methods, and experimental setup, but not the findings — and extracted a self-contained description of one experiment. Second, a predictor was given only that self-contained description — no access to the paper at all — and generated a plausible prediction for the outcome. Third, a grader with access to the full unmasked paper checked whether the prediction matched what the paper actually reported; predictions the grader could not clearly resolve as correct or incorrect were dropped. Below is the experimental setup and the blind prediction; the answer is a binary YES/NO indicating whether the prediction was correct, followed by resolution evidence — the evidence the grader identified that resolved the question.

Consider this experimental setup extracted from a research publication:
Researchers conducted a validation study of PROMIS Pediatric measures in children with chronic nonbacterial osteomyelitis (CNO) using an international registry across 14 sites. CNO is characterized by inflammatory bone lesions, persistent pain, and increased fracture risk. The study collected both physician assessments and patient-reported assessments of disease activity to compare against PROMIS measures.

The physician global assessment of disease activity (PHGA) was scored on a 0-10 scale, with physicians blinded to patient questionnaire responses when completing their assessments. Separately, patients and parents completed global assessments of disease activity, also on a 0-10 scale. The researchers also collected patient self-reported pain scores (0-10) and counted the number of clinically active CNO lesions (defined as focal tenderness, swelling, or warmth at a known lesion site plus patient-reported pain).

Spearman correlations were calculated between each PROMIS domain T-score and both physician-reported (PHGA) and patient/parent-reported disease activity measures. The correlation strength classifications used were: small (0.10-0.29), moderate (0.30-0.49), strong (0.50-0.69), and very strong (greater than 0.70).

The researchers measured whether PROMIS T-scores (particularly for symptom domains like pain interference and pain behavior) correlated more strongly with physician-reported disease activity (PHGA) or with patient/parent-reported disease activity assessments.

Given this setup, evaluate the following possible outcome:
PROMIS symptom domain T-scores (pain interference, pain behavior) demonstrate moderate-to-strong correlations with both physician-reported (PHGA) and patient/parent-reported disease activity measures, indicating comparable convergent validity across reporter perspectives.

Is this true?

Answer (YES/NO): NO